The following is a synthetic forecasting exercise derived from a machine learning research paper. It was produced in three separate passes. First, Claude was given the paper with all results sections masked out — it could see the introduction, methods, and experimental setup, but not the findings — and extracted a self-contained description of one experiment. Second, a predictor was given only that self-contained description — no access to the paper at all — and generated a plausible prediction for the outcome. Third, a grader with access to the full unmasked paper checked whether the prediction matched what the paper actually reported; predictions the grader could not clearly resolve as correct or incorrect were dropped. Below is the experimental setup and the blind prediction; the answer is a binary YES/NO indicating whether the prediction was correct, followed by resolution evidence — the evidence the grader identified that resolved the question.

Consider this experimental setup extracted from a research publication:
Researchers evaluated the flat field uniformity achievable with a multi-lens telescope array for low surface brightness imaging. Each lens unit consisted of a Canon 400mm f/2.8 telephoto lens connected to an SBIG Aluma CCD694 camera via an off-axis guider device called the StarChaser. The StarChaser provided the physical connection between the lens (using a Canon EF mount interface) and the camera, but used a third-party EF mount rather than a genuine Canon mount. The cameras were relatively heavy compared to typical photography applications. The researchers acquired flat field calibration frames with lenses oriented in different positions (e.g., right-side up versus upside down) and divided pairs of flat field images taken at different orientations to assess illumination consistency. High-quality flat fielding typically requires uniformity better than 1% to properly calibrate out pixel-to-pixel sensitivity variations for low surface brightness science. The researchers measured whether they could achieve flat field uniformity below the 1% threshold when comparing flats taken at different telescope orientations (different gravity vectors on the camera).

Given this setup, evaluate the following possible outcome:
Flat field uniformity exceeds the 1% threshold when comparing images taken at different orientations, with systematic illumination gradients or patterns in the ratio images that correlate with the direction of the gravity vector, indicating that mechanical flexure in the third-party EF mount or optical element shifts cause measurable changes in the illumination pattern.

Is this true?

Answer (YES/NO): YES